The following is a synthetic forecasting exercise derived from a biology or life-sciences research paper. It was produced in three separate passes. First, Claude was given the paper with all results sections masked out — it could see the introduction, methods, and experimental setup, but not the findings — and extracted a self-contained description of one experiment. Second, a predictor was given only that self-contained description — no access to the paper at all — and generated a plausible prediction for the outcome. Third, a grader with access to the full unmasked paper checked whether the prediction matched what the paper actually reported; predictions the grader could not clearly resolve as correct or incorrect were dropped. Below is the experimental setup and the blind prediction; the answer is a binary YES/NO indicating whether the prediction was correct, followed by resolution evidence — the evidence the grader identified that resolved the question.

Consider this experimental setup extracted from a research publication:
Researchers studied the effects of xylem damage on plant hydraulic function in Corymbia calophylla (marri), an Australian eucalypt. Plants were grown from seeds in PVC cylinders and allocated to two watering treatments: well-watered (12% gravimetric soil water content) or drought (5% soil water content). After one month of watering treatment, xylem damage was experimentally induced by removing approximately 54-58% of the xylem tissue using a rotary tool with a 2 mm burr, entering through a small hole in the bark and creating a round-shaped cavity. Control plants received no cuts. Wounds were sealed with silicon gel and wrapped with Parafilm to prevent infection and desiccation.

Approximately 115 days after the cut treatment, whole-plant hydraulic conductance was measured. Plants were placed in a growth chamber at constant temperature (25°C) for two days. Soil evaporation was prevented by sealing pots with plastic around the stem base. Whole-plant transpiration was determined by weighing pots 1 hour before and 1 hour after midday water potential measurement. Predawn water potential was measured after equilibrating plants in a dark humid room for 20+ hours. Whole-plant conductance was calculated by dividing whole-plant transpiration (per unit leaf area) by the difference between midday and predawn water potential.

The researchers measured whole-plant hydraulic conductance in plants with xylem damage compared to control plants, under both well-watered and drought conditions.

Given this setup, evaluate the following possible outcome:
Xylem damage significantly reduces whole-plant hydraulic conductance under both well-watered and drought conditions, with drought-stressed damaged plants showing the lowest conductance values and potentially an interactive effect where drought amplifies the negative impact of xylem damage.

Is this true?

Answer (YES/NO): NO